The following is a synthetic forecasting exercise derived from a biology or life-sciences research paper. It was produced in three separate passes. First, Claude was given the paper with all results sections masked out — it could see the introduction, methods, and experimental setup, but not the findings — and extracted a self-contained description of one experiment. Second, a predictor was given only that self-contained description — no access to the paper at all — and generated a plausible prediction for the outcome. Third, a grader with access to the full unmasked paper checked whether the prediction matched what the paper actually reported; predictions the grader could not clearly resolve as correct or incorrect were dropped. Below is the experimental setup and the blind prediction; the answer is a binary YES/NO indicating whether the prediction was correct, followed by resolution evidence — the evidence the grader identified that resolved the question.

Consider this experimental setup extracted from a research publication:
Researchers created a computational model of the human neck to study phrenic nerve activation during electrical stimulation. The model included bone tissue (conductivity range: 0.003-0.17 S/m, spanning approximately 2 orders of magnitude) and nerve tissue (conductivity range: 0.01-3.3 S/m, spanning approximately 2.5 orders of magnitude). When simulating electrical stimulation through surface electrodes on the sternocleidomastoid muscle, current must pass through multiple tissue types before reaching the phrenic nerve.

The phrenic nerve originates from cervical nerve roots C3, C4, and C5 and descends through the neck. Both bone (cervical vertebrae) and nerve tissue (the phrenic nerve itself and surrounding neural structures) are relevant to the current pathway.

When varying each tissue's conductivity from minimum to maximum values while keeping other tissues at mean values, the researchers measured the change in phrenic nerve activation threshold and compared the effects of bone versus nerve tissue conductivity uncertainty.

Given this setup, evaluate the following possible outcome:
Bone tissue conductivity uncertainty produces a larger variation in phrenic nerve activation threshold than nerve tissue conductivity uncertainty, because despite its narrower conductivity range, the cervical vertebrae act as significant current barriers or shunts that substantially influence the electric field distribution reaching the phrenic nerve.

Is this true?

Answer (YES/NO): NO